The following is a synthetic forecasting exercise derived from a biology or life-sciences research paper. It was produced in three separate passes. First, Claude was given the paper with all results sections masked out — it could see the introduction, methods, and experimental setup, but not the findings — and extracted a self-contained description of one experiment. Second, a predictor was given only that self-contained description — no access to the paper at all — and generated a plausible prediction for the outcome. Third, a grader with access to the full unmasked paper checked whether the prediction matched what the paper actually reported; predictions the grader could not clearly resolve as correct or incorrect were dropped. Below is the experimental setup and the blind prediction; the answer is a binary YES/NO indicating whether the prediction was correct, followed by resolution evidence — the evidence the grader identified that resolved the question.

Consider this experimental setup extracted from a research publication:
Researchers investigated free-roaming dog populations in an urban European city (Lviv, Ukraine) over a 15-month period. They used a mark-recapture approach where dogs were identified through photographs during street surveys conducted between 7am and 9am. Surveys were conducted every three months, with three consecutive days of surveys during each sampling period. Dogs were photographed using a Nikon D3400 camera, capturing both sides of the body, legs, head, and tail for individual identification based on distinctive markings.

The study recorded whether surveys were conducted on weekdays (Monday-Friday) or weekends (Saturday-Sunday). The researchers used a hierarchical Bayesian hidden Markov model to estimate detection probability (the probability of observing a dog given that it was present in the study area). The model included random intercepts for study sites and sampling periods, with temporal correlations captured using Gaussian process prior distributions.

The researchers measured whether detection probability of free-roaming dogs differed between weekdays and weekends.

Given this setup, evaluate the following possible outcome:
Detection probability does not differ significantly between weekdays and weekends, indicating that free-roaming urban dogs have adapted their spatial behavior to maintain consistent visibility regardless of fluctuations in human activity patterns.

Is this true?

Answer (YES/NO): NO